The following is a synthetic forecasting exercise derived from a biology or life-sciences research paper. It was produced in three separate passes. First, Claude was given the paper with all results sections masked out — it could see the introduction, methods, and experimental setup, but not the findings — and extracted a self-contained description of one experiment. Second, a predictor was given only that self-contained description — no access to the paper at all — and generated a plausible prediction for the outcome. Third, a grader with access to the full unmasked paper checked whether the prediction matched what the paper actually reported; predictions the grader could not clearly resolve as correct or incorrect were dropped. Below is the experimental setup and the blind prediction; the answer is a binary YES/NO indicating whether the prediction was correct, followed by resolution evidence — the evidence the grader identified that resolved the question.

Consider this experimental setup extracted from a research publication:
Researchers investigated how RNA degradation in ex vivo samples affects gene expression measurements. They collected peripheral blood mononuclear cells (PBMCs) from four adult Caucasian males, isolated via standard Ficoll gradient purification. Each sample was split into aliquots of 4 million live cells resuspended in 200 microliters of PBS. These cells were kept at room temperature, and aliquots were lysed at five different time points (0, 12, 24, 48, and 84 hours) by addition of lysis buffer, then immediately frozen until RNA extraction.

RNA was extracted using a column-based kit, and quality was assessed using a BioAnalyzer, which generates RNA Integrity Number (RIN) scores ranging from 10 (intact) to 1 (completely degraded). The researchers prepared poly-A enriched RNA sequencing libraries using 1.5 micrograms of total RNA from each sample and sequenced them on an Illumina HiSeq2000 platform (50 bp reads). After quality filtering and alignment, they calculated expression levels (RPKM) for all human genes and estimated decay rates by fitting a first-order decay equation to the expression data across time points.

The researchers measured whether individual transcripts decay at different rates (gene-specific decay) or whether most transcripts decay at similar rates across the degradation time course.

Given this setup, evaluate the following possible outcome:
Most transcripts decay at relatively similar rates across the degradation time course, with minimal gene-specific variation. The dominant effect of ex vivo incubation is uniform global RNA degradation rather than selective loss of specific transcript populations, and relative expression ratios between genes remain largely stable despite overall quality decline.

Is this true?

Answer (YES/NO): NO